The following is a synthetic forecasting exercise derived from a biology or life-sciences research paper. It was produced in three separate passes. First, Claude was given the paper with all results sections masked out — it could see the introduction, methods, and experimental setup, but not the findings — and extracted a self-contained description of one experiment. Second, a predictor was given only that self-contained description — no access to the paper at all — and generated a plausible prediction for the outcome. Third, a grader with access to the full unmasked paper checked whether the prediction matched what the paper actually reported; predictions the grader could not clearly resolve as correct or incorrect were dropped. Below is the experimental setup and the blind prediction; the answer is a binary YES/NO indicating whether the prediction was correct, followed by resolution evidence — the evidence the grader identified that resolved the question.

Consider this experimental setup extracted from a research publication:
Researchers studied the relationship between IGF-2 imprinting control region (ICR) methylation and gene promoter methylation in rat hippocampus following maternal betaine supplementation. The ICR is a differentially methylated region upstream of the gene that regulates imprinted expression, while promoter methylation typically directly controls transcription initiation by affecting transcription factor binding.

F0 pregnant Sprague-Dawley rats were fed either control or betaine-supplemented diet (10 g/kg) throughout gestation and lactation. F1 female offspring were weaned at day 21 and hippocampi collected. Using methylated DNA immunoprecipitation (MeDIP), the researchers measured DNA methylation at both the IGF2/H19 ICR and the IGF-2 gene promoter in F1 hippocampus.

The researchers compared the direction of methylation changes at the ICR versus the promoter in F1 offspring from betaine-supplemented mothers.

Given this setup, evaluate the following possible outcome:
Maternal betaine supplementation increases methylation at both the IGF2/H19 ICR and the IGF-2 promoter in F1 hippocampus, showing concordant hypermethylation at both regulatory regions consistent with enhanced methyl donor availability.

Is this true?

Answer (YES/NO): NO